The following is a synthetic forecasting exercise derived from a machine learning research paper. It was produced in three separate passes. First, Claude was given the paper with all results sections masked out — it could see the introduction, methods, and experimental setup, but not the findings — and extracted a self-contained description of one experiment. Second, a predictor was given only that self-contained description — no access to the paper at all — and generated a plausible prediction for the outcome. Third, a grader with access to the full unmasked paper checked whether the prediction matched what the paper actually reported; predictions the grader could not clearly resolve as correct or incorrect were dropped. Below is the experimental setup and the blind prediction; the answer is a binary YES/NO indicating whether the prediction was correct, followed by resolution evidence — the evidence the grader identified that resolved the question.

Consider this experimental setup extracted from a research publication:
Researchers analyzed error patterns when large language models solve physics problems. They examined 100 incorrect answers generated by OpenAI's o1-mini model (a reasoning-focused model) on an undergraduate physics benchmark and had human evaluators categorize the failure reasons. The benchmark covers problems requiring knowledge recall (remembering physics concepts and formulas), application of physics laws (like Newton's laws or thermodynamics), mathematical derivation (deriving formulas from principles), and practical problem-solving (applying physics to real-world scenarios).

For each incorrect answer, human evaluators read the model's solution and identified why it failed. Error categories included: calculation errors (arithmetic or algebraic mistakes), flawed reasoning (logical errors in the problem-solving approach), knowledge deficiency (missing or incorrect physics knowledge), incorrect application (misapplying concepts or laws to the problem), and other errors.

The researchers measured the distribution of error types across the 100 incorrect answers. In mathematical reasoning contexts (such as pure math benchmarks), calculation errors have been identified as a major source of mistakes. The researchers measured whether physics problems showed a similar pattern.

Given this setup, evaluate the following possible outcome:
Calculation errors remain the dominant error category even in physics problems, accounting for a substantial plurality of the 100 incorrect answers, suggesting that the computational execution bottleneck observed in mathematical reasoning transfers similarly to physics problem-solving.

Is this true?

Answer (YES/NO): NO